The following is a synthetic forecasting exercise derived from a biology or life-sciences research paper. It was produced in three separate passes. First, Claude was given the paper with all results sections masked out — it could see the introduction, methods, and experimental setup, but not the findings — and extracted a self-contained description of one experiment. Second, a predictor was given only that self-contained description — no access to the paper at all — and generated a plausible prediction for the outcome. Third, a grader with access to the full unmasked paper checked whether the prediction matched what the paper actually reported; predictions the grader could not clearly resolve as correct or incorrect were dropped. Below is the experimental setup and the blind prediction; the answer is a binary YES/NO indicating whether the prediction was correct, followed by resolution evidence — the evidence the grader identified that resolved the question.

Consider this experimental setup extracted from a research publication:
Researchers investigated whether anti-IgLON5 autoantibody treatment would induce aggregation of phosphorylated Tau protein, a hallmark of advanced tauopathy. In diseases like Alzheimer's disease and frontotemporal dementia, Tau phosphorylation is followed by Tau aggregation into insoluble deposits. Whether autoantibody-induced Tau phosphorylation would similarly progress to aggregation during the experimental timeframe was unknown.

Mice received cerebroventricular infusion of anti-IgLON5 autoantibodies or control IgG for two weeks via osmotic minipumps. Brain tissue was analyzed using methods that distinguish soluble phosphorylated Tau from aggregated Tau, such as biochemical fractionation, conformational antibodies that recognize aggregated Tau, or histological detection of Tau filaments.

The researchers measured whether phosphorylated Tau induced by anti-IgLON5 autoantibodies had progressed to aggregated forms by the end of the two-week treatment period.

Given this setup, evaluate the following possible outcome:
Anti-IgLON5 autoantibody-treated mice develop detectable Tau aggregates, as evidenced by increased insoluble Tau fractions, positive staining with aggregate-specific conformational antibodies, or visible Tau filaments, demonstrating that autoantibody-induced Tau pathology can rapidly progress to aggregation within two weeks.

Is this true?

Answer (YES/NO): NO